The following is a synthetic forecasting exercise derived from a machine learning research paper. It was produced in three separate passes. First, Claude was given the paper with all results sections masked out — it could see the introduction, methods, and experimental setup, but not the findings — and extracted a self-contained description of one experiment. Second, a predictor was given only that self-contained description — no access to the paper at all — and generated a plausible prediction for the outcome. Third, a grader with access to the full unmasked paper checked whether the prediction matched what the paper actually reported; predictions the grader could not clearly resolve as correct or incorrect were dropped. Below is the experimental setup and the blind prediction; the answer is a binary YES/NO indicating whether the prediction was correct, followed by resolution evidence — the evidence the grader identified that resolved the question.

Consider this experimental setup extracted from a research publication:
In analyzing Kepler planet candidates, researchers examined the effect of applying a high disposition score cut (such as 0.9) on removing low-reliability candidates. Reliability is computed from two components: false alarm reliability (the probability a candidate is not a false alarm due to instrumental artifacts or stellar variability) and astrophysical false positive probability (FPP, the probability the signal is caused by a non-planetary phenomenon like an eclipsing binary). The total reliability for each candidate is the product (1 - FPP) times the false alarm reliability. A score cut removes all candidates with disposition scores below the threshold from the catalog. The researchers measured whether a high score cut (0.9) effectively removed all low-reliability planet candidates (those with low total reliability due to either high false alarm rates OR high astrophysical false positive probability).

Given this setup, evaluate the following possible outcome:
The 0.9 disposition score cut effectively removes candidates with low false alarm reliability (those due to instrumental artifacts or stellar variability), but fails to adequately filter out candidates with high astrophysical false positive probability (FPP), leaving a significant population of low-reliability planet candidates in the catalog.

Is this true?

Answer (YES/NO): YES